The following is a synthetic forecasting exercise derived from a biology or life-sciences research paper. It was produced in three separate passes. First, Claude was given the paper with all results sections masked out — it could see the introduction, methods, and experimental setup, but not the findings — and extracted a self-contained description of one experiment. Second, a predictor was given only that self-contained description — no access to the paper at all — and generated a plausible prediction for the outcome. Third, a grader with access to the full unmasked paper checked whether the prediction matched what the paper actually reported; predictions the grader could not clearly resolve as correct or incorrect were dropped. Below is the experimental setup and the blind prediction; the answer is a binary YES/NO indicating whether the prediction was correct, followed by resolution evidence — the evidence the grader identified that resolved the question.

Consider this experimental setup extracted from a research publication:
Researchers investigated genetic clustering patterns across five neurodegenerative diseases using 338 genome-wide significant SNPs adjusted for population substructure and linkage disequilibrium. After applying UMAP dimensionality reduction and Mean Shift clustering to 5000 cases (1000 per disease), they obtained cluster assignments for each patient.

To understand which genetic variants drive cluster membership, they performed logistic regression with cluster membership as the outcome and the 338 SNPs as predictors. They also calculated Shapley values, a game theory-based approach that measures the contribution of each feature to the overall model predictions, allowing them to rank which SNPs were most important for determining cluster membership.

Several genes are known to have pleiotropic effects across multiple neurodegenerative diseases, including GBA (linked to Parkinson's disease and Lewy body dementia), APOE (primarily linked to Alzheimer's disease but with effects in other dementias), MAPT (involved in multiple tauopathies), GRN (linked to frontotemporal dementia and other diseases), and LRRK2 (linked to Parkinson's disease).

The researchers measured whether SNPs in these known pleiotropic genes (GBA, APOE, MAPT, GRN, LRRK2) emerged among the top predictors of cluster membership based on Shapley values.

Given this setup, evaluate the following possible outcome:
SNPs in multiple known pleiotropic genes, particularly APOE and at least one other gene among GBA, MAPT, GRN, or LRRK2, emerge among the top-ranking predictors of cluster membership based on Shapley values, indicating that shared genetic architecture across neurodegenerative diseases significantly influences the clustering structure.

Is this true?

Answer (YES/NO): NO